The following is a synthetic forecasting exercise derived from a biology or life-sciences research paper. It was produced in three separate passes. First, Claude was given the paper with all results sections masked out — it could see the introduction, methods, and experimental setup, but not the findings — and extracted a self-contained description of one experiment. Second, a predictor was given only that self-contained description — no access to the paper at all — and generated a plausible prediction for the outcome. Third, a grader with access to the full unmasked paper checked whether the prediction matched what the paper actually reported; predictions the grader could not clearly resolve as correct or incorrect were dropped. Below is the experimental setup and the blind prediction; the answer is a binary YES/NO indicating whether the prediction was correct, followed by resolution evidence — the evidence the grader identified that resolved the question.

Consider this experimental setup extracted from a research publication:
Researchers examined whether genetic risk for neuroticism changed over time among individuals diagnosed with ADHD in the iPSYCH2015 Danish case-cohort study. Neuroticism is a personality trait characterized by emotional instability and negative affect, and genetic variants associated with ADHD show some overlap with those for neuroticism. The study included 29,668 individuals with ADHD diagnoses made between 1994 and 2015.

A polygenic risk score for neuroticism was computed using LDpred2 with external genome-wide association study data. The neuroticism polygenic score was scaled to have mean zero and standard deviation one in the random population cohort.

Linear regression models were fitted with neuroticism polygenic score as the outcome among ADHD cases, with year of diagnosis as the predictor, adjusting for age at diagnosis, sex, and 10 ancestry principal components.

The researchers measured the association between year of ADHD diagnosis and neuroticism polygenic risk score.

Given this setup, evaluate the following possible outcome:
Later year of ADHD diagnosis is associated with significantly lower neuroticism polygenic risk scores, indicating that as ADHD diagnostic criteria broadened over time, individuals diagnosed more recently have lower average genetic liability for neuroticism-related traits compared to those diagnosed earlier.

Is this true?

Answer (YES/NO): NO